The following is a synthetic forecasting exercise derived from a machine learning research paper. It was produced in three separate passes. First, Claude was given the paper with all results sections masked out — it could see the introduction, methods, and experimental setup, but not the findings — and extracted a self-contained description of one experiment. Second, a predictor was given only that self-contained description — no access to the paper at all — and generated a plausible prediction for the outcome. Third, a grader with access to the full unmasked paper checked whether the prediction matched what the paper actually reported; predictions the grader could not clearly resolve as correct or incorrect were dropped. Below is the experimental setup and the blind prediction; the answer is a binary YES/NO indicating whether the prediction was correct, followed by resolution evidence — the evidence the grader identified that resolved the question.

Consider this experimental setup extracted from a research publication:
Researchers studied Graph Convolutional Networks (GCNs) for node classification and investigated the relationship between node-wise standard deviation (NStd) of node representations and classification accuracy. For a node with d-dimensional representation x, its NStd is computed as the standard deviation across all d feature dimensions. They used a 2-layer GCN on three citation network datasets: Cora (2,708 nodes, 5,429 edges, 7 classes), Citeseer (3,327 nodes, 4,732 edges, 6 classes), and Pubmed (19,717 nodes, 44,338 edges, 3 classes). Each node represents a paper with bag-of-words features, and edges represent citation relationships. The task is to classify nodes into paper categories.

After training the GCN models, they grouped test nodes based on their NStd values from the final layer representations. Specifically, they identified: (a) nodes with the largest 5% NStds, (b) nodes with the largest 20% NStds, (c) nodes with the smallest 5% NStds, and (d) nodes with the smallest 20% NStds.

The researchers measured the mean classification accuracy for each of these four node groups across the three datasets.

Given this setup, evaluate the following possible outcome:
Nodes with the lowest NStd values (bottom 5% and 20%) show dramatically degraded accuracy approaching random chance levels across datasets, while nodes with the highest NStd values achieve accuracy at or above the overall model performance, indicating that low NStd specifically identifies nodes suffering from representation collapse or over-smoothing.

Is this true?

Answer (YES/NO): NO